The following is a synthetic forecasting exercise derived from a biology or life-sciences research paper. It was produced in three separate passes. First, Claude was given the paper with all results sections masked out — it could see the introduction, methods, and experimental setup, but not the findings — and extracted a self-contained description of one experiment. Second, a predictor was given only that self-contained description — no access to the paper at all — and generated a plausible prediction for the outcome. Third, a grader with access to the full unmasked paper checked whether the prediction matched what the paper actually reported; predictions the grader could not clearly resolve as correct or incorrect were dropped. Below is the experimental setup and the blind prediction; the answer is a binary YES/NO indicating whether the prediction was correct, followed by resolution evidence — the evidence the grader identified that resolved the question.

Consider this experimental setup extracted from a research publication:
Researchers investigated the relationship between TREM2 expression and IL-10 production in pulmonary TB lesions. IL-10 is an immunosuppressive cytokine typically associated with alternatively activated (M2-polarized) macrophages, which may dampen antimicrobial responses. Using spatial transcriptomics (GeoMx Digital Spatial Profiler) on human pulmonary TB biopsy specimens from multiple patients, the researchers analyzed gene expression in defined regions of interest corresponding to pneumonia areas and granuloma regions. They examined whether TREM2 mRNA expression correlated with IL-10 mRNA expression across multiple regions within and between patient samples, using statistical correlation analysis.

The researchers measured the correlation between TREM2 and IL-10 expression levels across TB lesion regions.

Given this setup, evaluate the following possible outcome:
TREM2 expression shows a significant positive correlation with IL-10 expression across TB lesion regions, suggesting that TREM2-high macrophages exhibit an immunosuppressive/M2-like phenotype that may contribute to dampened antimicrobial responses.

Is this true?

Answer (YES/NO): YES